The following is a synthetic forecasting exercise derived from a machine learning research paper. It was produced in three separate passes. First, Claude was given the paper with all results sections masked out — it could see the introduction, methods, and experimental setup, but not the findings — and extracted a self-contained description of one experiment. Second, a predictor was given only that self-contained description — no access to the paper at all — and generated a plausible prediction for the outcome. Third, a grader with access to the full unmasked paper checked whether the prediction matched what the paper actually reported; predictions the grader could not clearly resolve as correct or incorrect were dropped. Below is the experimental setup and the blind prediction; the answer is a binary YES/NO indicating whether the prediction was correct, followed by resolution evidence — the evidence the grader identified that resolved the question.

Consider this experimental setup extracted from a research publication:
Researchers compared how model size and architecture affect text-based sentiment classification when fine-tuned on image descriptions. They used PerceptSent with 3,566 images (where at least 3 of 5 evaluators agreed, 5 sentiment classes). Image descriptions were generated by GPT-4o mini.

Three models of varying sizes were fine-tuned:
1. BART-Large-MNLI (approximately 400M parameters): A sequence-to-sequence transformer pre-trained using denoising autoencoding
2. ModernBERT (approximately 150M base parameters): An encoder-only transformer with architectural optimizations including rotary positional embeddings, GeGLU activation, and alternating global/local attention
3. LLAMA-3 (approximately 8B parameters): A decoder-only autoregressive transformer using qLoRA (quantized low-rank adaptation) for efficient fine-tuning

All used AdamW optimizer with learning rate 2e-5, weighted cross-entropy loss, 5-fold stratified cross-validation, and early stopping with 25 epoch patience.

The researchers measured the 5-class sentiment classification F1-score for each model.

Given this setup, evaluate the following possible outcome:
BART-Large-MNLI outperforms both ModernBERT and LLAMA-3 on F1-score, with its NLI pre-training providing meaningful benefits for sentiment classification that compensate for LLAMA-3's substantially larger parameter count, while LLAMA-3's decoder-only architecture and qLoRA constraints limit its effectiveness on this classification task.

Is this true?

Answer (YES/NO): NO